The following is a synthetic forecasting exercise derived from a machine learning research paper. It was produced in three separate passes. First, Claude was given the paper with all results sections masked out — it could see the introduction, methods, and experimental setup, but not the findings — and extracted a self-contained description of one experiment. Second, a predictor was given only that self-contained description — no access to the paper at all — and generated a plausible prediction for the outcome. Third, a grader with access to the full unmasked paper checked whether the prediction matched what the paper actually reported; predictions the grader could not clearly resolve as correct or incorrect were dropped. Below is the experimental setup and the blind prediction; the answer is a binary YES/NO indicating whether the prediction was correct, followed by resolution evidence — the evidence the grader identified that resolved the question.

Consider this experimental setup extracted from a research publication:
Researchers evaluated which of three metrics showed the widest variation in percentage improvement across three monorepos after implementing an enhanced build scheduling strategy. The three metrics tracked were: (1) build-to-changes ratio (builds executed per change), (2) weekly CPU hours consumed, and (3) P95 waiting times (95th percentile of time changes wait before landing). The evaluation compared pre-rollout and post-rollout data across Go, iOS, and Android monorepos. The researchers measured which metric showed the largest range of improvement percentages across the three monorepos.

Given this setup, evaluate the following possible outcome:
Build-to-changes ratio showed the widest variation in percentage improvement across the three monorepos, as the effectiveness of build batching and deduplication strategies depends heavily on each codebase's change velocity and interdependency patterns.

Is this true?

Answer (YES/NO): YES